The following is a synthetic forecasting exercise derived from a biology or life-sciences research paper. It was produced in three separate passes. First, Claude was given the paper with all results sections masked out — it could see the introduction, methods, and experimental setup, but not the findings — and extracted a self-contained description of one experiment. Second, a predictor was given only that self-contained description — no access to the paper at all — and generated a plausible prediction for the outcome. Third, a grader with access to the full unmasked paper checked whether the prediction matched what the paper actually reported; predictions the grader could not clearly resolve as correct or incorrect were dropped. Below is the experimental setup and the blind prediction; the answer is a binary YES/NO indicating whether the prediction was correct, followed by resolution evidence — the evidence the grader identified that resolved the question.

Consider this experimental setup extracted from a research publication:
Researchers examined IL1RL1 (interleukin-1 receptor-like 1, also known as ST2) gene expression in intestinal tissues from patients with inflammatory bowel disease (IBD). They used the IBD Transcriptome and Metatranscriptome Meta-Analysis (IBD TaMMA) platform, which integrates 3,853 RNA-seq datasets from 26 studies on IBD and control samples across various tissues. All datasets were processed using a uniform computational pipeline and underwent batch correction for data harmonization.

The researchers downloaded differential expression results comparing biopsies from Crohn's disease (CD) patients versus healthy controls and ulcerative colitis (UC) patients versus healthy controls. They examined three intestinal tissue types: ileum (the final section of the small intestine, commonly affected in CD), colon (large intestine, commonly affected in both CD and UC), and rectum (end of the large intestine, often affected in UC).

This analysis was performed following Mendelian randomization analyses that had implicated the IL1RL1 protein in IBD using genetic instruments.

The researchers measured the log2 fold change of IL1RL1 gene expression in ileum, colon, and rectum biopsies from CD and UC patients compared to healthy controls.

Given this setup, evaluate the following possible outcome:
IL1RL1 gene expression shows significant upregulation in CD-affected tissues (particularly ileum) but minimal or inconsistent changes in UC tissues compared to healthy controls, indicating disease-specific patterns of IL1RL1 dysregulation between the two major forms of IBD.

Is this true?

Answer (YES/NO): NO